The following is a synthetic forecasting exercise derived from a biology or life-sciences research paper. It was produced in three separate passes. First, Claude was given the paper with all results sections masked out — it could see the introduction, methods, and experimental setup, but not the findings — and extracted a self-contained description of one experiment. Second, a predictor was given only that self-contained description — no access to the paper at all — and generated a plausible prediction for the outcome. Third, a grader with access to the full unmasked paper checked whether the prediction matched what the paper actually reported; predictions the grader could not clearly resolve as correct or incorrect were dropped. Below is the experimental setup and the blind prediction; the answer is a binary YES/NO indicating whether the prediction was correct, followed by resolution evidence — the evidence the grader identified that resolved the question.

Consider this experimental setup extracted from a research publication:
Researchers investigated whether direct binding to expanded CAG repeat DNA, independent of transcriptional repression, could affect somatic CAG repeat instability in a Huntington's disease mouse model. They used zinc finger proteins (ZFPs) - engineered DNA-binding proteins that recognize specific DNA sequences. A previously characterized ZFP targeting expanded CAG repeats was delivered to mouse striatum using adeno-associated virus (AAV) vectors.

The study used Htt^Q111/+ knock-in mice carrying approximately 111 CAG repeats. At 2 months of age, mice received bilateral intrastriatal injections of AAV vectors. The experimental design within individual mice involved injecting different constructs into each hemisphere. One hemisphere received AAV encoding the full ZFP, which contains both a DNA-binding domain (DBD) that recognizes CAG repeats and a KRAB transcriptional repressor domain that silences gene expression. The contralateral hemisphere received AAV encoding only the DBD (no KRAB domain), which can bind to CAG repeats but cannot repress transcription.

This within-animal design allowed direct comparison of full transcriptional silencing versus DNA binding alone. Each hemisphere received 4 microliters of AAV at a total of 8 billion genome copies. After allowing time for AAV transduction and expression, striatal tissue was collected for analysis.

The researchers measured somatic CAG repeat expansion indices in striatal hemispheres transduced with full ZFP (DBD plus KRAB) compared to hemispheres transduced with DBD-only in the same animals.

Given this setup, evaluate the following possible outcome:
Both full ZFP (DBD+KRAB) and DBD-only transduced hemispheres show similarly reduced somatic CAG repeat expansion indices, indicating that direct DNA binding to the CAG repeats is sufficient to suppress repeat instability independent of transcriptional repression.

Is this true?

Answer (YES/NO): NO